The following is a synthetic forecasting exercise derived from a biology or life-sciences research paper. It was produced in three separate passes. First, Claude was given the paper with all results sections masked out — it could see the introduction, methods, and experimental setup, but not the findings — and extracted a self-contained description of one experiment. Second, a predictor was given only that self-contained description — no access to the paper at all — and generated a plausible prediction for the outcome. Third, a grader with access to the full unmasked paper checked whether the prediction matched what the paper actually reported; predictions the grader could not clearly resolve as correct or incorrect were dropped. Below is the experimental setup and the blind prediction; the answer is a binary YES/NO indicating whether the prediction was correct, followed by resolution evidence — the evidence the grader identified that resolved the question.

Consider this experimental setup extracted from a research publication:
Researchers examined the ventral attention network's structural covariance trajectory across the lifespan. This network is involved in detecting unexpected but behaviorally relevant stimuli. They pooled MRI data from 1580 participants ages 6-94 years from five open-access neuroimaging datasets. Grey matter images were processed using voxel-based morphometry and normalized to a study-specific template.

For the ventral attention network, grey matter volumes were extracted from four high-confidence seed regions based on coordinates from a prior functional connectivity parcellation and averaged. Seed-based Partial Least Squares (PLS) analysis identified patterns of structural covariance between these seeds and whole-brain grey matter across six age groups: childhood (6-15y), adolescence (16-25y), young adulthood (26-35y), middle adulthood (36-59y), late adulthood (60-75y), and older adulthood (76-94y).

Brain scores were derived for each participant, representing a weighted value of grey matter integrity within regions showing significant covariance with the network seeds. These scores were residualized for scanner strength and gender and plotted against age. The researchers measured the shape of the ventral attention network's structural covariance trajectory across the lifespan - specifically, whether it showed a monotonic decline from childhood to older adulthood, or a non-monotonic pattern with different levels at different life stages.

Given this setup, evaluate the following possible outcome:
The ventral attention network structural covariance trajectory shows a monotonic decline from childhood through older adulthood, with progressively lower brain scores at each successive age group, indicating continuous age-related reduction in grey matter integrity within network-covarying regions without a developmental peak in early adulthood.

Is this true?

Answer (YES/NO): NO